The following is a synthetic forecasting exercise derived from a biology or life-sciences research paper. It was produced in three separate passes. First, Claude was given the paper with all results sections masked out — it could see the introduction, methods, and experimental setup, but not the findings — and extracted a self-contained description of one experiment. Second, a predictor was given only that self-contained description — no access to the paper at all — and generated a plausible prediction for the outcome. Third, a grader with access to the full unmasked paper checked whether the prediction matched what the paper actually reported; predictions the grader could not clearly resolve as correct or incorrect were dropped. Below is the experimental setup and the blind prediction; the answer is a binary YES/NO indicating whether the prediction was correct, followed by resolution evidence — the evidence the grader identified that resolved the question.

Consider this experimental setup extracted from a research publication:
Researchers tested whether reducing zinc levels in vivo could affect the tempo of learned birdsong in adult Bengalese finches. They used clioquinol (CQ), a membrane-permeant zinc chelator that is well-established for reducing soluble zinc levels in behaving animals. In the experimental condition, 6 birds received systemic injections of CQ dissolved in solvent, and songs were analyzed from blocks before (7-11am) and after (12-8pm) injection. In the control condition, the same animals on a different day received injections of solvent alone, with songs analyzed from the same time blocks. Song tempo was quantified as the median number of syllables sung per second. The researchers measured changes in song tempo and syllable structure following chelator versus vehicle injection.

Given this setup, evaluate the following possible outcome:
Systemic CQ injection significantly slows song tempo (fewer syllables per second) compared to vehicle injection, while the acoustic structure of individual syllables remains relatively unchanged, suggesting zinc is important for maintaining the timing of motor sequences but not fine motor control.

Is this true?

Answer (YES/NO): NO